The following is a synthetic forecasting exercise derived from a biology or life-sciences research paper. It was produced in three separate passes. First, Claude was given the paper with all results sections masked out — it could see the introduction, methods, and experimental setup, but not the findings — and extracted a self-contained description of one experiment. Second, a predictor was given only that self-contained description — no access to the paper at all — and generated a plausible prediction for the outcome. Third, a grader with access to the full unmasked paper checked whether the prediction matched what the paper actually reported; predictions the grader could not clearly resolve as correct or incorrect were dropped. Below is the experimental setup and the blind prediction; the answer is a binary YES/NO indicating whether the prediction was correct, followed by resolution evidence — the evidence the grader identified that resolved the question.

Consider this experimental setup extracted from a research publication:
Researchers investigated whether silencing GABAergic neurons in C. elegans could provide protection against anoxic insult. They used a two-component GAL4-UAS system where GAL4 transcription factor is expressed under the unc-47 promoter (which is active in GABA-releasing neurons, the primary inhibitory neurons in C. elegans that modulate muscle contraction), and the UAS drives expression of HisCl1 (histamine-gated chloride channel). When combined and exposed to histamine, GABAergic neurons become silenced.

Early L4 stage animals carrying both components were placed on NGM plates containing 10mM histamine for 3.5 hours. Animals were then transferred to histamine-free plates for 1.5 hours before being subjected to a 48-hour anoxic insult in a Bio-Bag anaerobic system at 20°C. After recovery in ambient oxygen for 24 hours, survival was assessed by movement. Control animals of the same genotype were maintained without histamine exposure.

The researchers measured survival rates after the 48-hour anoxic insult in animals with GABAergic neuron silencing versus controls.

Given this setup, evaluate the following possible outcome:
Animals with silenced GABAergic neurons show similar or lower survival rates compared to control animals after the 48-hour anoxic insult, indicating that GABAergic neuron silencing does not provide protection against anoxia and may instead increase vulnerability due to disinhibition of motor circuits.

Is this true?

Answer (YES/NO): NO